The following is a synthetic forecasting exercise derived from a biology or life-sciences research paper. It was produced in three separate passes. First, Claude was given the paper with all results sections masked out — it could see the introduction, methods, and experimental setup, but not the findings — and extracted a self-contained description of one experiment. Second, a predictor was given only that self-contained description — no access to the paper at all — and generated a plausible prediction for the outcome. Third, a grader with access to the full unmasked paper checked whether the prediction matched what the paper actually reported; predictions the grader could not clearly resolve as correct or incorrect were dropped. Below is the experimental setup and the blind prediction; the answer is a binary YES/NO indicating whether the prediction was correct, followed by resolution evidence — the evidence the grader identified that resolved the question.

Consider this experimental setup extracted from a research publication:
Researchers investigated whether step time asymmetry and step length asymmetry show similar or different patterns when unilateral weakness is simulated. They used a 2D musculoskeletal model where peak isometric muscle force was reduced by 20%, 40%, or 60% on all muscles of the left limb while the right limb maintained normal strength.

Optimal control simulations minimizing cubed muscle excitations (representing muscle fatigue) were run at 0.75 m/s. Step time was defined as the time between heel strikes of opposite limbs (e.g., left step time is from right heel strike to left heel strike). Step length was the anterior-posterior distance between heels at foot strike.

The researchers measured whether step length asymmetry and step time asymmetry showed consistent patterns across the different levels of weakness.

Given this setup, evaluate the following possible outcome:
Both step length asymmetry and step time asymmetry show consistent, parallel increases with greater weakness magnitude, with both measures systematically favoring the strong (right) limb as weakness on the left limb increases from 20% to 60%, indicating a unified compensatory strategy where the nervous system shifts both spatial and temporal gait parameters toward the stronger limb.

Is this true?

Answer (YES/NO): NO